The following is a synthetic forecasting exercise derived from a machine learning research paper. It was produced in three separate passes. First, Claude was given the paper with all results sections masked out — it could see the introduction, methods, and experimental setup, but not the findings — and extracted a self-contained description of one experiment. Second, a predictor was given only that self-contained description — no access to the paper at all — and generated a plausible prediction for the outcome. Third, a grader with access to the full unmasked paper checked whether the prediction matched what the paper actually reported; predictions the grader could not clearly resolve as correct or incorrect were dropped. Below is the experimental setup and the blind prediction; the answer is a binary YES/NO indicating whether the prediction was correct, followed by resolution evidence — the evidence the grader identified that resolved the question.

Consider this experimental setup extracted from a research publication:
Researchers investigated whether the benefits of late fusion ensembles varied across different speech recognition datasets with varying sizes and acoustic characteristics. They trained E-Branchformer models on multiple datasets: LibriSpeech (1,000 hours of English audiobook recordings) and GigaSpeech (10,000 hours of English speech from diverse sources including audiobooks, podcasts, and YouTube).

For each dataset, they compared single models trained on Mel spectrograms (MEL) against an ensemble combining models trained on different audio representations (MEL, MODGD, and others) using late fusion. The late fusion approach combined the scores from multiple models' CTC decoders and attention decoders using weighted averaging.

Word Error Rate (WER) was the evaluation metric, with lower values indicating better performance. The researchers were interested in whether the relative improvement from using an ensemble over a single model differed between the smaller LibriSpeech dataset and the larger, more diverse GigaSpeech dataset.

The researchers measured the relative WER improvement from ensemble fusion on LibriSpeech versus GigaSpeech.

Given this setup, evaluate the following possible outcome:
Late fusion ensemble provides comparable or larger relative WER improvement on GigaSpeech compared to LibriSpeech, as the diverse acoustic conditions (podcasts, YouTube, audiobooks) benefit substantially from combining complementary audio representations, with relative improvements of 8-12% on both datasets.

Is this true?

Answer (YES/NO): NO